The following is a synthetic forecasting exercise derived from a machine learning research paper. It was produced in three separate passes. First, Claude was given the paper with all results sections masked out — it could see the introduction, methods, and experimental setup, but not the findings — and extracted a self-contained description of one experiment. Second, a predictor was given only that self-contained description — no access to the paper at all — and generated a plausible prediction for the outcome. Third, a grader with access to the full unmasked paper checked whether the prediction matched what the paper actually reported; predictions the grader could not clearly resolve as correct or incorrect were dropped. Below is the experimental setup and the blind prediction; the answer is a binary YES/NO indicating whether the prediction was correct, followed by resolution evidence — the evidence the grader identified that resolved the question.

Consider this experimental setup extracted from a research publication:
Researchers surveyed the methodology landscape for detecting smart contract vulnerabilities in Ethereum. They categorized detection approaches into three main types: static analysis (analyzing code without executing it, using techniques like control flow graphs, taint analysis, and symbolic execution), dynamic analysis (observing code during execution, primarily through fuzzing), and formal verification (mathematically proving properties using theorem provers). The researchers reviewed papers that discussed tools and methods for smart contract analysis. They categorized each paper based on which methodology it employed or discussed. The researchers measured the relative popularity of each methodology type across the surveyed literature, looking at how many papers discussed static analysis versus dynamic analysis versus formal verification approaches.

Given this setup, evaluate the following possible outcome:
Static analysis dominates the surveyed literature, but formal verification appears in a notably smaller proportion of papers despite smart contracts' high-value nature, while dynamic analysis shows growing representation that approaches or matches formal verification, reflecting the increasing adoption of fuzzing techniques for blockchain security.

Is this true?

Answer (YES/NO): NO